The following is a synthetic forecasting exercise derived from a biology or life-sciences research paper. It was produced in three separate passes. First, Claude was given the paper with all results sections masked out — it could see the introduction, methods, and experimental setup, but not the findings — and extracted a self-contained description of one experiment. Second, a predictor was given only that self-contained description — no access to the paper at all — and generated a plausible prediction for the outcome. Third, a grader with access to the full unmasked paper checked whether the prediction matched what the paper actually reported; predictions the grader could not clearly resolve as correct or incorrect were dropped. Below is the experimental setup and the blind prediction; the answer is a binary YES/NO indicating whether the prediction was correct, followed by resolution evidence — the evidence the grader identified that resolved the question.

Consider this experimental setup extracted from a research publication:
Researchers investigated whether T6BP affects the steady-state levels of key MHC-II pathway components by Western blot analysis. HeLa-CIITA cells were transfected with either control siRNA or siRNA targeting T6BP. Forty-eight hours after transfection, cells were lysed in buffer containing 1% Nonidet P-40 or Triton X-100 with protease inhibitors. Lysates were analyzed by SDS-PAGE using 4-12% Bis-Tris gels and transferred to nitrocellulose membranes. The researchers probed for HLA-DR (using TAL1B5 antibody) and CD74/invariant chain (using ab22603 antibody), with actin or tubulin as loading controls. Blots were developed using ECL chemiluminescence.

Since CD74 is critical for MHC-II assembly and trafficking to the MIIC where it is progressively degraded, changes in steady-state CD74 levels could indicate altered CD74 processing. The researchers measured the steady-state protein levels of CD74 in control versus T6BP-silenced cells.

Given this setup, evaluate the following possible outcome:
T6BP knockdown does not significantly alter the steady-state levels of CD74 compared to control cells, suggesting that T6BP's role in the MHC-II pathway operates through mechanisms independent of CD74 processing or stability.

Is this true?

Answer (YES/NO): NO